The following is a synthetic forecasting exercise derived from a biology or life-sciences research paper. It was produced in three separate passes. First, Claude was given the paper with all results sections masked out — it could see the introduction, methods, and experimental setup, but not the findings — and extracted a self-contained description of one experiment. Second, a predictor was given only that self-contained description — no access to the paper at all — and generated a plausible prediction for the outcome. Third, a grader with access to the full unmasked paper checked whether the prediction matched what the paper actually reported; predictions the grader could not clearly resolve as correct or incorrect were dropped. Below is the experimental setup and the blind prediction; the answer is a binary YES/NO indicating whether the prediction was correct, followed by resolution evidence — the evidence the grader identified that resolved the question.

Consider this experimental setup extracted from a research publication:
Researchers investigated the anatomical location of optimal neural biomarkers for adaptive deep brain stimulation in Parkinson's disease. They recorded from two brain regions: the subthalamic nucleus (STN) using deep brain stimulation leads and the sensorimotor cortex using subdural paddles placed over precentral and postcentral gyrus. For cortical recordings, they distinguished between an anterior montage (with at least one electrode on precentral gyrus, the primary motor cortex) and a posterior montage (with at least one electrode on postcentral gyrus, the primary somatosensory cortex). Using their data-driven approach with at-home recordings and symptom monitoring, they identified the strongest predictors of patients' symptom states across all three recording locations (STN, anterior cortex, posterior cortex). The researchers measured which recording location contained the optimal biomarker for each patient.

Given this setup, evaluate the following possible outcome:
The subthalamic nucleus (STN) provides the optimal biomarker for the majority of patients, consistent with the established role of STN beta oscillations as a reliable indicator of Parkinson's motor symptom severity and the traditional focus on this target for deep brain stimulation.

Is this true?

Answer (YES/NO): NO